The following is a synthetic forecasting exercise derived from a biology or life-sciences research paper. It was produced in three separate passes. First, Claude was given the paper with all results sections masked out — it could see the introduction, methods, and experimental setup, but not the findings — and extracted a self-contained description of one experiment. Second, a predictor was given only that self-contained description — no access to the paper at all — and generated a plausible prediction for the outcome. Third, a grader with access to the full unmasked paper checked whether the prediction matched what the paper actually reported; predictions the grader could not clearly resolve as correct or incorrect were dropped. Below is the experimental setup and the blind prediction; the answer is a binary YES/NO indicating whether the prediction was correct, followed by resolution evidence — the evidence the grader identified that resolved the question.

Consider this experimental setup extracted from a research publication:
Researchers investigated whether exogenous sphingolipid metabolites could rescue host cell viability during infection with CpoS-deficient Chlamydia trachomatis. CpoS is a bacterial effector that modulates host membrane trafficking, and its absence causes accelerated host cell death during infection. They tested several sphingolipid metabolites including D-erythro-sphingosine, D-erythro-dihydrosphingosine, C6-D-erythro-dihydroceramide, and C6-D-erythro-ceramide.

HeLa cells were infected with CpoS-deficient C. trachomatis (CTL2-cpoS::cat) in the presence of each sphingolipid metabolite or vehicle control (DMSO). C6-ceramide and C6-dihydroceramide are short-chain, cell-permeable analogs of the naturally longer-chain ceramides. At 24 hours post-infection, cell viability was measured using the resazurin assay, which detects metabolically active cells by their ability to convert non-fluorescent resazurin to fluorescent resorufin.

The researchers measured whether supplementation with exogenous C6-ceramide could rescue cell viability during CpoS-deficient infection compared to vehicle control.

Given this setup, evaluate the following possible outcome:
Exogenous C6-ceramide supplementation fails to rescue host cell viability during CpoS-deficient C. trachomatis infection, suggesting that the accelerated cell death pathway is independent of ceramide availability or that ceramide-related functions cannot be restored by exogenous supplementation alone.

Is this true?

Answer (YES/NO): YES